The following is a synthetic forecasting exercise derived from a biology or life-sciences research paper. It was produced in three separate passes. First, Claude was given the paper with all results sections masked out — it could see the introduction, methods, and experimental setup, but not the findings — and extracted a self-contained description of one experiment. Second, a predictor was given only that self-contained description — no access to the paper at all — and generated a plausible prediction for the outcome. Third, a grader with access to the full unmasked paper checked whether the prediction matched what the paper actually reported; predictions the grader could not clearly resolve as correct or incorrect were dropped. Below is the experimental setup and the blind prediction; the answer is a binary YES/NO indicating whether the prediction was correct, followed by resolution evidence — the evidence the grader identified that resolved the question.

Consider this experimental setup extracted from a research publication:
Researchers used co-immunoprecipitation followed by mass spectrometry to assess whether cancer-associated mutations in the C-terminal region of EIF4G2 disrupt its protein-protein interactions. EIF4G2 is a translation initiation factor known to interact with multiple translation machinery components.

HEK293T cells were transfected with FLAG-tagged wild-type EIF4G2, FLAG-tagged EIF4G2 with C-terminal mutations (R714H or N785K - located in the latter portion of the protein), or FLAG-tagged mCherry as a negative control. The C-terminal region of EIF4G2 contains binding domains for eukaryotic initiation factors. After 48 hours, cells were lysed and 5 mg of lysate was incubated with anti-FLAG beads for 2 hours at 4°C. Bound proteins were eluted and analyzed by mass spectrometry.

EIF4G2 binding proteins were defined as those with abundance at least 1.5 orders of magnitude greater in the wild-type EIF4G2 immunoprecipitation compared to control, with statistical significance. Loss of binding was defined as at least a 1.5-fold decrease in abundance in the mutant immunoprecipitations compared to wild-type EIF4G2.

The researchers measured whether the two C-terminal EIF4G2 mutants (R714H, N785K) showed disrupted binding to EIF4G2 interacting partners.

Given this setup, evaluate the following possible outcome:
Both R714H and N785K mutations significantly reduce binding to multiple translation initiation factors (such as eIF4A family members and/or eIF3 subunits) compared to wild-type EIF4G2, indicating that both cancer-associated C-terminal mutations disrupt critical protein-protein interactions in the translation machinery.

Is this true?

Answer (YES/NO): NO